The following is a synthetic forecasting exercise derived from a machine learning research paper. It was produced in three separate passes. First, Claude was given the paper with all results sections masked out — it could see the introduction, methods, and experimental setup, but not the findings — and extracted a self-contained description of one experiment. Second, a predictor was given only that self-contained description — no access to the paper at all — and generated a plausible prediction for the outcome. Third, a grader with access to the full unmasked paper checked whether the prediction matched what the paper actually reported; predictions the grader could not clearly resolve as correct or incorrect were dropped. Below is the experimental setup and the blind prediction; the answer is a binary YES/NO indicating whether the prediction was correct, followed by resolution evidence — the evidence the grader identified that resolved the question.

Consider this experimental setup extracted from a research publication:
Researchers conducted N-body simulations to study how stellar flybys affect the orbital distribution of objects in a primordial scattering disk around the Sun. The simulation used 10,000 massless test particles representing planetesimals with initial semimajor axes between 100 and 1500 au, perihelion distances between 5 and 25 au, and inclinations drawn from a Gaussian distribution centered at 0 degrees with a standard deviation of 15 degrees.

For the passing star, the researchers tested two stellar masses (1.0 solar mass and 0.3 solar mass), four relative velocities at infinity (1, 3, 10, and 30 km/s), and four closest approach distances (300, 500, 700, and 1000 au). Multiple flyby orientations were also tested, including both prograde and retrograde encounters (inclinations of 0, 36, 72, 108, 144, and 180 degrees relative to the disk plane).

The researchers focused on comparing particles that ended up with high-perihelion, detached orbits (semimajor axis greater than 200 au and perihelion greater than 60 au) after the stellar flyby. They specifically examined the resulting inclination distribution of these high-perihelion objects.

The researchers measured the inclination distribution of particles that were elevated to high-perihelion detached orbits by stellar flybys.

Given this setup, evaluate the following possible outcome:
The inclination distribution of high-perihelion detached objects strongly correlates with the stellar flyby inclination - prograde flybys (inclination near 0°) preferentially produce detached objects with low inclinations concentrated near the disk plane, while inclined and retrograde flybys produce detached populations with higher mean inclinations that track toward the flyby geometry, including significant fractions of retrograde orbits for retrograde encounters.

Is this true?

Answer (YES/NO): YES